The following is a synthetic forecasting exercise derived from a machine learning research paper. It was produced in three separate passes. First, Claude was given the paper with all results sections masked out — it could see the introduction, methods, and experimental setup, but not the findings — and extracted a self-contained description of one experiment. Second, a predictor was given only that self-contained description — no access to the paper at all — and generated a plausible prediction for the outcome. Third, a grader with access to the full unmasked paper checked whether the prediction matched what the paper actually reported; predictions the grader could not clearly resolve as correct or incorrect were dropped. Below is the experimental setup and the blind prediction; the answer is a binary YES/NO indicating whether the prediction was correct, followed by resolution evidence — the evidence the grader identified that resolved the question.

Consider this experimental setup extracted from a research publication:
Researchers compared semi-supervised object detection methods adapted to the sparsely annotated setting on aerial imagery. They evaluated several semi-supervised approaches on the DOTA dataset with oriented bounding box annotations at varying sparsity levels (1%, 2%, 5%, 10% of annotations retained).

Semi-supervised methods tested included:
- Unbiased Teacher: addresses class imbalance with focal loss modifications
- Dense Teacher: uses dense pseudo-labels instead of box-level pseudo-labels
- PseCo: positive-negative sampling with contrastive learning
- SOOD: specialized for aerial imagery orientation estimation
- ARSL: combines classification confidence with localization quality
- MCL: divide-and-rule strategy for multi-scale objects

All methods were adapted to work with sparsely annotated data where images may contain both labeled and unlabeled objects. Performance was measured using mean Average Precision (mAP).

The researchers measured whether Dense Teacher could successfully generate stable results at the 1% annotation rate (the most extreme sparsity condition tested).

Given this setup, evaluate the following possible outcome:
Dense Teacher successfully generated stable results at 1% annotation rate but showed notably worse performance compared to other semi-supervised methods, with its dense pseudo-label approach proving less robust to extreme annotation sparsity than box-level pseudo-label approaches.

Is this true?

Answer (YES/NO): NO